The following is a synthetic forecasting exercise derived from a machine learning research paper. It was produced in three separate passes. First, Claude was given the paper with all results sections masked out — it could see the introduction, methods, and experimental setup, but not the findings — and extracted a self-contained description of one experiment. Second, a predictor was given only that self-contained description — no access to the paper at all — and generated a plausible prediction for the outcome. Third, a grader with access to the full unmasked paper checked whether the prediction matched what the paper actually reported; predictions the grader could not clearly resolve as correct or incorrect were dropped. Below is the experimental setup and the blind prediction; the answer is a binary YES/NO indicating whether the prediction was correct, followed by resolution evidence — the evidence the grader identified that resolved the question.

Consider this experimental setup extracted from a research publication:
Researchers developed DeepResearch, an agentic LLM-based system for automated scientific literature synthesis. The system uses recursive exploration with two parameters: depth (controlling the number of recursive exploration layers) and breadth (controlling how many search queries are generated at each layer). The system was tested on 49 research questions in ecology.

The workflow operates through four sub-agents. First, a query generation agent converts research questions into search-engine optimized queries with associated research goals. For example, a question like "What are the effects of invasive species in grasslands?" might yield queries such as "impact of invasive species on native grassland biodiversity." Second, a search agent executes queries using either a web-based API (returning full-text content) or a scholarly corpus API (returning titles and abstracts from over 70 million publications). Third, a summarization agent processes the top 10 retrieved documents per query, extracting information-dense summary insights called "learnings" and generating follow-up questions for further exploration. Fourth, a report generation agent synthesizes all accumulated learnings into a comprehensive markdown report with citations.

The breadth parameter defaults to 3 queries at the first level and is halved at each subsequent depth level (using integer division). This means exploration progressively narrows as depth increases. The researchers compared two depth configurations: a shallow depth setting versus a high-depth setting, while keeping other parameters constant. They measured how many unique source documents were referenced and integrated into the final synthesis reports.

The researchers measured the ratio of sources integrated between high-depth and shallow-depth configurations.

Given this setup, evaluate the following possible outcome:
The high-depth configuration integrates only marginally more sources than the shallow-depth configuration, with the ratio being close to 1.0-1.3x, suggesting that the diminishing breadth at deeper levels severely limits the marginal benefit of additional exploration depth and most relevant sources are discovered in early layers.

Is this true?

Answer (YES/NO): NO